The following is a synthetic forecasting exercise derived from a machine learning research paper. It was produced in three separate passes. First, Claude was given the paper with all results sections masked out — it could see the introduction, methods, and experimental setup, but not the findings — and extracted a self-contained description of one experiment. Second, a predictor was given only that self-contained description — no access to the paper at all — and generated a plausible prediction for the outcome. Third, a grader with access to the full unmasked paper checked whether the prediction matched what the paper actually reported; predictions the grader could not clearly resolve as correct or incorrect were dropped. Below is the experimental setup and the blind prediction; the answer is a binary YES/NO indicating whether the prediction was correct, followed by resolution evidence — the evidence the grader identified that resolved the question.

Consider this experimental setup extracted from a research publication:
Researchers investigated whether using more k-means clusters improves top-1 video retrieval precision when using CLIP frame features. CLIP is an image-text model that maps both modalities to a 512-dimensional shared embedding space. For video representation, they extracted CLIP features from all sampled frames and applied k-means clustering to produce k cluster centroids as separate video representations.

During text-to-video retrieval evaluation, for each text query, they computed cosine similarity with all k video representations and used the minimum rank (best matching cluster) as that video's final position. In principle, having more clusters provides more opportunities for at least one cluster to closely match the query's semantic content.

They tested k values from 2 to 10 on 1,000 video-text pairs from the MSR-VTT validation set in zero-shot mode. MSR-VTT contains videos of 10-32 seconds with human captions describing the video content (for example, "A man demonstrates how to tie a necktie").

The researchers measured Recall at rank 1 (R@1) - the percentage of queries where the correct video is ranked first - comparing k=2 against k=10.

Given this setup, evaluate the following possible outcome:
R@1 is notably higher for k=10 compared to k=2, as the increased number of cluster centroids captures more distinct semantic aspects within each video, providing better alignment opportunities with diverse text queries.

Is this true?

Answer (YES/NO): NO